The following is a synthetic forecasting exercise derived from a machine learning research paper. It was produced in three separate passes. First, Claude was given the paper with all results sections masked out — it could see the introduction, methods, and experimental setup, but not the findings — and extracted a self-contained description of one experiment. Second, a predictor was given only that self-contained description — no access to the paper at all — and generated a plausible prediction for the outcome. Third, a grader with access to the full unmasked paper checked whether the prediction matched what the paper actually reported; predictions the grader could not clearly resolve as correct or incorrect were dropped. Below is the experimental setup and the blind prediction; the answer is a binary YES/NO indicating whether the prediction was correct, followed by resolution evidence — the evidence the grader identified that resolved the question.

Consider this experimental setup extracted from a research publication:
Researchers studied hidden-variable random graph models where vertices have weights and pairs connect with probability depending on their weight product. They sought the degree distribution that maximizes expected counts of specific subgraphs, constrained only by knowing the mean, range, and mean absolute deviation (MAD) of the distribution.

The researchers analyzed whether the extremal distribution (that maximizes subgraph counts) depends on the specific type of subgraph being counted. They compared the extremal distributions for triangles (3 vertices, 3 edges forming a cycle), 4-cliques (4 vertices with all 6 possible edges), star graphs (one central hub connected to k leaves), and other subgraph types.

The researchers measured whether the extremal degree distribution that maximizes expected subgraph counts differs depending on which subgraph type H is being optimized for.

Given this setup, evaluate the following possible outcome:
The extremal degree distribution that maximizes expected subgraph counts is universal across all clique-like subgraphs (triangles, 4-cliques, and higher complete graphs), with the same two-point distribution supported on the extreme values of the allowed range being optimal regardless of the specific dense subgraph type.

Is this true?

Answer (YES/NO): NO